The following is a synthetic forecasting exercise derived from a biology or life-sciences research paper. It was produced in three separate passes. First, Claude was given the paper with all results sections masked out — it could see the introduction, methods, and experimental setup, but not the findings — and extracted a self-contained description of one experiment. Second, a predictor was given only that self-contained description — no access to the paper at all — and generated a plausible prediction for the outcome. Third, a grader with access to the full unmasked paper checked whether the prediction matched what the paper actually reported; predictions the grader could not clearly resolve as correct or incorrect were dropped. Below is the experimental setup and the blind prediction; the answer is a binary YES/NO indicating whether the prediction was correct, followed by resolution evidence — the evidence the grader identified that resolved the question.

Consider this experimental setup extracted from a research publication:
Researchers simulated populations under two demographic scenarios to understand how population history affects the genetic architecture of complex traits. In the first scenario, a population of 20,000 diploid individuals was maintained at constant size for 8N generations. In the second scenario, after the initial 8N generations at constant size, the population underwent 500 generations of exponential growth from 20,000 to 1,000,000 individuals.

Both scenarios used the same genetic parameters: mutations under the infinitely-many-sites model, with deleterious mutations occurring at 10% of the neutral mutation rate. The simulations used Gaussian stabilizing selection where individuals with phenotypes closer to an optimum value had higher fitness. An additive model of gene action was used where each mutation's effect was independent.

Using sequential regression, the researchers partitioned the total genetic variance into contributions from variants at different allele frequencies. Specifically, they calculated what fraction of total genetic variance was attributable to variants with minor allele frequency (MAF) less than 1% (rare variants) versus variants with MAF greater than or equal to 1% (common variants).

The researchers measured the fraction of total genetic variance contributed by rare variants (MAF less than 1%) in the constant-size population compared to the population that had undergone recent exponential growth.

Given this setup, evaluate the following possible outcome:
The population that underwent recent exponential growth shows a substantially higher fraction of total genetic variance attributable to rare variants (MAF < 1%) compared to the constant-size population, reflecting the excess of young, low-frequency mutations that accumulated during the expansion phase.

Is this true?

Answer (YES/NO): YES